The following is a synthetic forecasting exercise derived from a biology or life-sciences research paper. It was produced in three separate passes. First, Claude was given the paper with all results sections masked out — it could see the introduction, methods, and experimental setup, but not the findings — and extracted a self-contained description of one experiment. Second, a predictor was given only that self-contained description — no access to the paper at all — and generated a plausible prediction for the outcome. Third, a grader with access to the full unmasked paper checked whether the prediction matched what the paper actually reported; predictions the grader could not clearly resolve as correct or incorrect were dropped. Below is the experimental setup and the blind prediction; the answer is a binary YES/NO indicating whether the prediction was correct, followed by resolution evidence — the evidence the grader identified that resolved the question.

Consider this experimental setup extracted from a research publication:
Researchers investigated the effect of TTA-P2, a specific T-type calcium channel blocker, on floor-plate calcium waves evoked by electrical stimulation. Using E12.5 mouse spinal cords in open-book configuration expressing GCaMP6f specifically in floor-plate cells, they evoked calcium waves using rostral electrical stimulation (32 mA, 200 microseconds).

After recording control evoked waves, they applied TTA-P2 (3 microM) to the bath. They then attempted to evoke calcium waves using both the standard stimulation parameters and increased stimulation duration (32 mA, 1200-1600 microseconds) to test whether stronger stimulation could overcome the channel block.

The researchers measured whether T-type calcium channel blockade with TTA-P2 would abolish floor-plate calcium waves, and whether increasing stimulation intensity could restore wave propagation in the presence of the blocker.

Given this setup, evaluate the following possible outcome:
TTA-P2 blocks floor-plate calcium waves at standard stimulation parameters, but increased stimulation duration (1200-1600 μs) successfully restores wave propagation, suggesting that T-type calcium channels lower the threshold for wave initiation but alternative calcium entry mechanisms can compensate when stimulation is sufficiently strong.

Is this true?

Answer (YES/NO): NO